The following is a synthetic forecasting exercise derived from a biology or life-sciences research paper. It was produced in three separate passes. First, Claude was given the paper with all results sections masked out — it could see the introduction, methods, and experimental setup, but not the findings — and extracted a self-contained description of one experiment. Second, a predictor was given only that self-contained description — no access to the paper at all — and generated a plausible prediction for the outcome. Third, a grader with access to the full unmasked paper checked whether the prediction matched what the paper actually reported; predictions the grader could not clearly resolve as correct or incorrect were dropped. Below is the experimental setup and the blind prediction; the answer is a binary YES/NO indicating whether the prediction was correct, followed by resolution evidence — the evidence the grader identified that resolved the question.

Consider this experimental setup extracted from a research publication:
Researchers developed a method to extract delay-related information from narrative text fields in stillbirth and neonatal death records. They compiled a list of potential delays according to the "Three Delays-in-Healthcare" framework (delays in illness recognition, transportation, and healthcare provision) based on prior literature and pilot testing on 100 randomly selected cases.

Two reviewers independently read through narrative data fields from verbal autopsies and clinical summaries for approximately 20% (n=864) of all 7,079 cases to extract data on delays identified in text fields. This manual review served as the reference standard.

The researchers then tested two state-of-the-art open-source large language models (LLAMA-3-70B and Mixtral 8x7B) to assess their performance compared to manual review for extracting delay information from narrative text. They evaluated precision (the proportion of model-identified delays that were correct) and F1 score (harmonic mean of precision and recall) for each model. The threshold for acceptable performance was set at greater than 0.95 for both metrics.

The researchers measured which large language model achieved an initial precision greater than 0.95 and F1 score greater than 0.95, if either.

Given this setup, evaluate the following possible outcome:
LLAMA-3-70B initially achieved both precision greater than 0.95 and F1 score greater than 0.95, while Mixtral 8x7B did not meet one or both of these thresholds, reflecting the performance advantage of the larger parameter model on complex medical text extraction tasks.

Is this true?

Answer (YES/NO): YES